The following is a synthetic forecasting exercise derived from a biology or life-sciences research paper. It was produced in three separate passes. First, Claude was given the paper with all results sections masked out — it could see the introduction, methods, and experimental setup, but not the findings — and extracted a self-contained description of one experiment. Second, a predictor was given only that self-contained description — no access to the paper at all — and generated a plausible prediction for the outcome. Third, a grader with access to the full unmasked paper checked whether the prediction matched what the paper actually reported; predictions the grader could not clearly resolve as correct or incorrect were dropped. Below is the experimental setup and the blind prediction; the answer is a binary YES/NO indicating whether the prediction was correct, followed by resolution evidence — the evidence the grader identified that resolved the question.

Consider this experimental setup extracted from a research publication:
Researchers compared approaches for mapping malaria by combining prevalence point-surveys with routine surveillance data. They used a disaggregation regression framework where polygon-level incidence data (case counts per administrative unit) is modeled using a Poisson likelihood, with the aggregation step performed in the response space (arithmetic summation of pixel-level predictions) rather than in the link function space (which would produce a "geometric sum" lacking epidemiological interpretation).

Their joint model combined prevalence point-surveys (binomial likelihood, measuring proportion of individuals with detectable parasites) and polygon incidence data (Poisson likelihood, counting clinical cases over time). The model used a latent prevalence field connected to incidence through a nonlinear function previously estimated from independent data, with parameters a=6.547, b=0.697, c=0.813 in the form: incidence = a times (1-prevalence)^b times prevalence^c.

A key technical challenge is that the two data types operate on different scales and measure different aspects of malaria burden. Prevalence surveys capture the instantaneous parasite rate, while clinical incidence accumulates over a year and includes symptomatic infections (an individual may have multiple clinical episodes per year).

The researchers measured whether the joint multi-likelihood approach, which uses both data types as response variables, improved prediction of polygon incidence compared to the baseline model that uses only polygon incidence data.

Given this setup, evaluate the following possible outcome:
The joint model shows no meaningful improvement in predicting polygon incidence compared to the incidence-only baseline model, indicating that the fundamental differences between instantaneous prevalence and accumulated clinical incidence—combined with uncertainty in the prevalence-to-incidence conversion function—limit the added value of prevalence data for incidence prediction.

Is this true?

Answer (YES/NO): NO